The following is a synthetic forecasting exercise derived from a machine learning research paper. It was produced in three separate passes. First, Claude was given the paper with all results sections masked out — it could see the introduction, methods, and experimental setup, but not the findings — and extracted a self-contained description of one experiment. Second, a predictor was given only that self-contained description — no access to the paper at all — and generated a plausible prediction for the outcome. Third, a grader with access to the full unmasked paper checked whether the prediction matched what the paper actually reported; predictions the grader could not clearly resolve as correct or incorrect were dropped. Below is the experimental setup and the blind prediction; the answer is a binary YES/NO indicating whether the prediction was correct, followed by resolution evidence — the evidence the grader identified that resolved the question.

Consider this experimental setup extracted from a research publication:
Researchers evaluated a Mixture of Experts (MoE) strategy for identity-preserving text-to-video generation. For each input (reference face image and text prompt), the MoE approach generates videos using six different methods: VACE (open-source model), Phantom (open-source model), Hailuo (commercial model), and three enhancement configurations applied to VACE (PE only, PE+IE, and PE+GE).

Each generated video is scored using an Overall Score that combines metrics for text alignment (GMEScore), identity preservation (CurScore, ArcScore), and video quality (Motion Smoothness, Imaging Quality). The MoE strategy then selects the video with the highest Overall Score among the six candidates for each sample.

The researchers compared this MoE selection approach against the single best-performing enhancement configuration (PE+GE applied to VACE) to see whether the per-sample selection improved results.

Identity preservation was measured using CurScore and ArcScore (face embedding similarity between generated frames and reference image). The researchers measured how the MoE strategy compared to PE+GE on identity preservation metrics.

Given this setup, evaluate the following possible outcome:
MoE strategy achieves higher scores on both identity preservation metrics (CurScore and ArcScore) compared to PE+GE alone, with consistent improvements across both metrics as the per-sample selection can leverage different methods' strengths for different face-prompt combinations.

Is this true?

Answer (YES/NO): YES